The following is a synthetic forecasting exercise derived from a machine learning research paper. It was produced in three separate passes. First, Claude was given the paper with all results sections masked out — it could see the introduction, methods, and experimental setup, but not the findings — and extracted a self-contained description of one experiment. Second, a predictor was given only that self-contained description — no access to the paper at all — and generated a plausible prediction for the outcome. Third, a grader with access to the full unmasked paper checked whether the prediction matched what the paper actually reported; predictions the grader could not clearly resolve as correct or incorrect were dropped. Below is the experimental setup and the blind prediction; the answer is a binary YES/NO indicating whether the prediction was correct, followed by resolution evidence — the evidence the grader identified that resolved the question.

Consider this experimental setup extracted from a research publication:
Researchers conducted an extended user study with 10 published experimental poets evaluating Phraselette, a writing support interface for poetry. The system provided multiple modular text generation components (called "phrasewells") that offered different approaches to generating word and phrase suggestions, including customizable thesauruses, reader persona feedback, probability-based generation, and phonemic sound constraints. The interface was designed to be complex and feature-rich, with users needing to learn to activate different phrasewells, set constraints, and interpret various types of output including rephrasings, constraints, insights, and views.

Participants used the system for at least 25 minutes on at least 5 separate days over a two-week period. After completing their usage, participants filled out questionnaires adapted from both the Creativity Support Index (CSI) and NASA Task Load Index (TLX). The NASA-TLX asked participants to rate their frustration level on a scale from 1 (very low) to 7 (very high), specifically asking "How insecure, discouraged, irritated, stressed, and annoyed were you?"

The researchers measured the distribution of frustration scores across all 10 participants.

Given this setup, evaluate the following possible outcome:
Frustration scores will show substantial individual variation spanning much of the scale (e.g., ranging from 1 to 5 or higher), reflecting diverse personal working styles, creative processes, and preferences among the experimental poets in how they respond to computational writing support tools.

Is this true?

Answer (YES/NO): NO